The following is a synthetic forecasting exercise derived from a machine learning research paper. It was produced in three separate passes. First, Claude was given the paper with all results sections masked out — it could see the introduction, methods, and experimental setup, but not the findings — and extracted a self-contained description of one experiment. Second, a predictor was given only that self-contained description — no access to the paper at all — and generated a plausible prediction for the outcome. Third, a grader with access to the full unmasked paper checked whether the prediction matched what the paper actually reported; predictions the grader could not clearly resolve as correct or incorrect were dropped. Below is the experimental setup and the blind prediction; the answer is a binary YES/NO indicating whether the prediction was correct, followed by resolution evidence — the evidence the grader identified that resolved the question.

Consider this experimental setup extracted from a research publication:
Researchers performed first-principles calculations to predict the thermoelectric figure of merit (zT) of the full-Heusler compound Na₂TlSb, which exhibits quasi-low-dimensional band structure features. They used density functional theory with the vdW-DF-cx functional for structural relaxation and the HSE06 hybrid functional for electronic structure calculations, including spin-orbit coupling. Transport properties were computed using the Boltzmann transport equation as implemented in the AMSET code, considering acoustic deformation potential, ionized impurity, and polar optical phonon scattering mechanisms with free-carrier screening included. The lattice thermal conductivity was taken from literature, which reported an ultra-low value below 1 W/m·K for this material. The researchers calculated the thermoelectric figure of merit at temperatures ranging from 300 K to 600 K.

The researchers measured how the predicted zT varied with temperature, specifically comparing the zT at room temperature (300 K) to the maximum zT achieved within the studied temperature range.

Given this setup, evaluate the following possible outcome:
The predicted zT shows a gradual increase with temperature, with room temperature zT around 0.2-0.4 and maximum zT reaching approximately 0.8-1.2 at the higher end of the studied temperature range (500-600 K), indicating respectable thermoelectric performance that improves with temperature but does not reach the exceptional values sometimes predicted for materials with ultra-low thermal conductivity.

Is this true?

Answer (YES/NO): NO